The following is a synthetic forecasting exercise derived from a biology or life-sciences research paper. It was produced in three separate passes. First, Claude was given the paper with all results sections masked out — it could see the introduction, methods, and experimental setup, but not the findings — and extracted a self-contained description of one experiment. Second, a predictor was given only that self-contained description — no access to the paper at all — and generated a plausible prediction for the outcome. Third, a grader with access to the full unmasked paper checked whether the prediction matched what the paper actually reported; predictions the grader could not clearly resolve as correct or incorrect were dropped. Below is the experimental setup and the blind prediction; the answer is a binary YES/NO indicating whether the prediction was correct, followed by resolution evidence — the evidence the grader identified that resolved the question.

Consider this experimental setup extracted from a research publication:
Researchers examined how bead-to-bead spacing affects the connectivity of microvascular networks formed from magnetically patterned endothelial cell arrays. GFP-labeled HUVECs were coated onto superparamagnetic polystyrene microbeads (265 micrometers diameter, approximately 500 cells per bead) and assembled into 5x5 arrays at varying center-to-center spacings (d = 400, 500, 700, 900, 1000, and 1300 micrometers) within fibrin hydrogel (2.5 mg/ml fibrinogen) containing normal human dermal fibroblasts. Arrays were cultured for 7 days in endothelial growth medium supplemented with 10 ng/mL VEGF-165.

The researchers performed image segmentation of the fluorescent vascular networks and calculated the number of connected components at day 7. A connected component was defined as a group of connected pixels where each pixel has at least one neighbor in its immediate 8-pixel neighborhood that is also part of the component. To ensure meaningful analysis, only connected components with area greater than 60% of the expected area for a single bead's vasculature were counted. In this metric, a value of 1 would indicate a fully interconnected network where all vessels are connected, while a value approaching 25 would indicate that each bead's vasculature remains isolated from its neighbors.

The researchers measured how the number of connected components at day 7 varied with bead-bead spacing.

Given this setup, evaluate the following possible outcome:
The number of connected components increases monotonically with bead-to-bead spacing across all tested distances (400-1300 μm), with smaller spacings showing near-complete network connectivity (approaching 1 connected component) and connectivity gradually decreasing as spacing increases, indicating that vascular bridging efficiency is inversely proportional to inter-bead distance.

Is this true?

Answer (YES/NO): NO